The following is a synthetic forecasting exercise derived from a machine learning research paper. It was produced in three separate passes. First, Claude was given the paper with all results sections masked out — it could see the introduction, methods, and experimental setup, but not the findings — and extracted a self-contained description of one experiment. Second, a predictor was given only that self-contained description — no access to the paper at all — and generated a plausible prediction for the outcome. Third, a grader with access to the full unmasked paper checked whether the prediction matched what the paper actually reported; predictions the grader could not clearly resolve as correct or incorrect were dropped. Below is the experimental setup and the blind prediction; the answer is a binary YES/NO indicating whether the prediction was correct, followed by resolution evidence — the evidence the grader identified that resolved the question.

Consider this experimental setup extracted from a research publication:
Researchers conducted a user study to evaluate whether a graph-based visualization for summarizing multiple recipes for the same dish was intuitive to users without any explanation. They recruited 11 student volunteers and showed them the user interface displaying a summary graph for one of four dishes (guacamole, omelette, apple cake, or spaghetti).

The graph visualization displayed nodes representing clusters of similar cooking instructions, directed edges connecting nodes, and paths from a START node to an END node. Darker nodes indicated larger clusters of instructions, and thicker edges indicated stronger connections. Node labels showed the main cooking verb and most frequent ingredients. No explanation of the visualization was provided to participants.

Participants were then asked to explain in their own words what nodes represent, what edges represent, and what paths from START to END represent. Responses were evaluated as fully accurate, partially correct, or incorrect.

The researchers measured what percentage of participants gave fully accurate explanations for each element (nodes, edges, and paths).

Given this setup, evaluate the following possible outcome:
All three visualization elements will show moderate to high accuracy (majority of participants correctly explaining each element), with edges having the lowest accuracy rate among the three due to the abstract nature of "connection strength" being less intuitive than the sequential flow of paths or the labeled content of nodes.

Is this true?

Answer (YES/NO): NO